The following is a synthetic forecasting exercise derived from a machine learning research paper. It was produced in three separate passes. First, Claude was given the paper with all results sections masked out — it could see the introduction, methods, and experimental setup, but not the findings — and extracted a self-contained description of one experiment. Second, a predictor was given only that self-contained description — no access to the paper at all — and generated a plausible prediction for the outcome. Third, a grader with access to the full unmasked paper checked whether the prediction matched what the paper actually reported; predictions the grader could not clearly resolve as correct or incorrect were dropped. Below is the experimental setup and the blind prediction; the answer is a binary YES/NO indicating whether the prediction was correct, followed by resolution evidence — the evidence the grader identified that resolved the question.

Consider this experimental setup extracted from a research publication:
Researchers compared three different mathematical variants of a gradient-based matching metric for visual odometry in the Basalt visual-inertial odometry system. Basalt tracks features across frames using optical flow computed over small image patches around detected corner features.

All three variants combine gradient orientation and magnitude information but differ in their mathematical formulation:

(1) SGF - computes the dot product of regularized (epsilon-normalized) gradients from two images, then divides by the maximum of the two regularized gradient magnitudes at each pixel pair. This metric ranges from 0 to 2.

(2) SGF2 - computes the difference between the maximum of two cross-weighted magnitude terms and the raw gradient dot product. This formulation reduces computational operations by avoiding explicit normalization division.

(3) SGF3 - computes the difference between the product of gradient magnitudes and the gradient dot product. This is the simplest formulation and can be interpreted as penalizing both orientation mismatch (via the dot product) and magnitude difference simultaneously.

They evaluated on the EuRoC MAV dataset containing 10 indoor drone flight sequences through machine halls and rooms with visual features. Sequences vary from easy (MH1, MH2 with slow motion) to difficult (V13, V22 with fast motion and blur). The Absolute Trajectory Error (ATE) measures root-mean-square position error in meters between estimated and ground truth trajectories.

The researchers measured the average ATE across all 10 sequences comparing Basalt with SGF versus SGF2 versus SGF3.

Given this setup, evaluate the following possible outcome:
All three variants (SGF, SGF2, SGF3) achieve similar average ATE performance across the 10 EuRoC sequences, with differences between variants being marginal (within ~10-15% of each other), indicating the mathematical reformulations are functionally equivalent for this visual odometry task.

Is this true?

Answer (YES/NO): NO